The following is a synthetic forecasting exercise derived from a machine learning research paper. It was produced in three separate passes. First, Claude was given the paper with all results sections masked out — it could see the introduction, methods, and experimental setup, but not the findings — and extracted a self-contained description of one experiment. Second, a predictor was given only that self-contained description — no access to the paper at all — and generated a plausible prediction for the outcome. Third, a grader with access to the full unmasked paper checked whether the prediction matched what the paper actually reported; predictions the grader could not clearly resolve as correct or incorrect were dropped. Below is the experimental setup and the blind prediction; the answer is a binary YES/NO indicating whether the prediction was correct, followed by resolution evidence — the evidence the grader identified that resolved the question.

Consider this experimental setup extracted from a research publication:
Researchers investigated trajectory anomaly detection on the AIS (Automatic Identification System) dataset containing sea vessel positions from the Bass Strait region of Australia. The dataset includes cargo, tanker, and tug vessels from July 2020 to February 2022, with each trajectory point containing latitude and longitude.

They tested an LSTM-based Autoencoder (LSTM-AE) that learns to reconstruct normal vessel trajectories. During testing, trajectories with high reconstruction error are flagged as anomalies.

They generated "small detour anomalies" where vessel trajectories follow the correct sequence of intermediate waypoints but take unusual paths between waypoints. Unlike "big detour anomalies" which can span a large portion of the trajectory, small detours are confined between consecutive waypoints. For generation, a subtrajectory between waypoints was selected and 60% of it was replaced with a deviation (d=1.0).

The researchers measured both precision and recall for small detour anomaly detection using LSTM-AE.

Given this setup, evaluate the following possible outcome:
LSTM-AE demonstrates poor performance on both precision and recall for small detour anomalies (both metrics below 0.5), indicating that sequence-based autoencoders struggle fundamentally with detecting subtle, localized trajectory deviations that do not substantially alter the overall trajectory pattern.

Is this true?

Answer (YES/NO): NO